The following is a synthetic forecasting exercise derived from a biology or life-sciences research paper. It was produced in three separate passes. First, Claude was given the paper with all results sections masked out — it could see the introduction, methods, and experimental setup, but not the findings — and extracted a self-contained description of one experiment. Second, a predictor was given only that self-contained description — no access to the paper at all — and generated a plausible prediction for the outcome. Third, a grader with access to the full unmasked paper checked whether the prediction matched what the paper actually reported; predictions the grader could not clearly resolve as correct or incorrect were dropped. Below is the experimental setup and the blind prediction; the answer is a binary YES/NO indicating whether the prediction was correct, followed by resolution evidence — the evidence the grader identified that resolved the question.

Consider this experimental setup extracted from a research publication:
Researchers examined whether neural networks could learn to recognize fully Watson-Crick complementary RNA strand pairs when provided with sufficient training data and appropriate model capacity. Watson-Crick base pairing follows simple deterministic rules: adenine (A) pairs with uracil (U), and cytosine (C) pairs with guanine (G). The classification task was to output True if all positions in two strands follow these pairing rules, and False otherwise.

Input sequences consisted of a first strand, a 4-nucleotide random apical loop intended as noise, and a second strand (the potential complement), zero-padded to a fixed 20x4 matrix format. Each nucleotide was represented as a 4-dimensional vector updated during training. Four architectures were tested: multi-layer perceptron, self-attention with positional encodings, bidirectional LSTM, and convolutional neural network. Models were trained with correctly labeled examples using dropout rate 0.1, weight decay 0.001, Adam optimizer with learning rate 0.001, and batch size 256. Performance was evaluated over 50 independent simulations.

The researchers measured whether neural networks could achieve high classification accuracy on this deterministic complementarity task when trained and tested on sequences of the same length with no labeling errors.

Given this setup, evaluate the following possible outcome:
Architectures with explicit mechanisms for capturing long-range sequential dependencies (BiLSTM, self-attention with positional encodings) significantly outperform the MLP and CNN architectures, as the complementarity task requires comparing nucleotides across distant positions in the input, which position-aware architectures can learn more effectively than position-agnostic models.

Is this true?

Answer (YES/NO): NO